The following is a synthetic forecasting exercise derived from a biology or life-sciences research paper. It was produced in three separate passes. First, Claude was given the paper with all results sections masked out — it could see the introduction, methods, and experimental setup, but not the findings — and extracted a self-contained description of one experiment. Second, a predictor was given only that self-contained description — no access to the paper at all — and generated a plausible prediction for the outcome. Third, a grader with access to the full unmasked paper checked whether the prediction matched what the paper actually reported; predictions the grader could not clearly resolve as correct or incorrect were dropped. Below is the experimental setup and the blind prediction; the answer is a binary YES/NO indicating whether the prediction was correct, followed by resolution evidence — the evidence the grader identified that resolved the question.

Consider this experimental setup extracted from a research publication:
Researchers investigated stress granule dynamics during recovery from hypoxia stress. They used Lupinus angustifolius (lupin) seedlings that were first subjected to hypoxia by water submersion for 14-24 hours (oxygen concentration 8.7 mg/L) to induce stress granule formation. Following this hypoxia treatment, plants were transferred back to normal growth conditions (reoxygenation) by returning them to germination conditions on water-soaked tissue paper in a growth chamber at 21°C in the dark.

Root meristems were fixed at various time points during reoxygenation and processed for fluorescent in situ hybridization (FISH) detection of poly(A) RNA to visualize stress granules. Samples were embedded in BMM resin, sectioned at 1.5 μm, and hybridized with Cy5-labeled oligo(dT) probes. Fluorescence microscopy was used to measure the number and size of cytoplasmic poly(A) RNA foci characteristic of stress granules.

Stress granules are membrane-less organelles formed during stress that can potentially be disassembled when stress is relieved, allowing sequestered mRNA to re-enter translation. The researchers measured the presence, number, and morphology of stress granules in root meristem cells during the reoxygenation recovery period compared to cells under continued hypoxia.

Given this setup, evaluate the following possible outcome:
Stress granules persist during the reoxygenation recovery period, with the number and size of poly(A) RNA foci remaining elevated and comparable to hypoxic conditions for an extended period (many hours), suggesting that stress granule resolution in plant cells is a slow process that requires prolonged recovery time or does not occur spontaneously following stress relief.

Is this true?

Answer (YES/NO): NO